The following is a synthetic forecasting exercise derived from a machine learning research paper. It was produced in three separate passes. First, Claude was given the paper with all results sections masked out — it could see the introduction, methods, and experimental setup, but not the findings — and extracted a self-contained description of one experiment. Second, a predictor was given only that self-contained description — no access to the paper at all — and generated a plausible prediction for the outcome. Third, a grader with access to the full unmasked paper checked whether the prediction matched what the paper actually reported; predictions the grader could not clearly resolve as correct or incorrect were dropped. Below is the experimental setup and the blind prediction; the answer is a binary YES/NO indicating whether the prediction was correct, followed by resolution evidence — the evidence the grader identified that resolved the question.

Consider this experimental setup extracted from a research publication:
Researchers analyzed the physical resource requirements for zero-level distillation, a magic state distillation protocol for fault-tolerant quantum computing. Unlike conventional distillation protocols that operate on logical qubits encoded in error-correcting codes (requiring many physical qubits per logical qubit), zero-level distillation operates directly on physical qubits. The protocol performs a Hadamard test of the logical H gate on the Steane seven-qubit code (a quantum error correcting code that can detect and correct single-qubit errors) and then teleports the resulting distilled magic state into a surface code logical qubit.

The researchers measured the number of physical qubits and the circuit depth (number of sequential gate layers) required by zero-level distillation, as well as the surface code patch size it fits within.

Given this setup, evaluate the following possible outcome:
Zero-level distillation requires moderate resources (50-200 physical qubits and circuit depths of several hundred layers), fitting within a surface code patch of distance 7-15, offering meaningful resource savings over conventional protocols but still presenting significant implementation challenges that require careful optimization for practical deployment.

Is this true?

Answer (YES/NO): NO